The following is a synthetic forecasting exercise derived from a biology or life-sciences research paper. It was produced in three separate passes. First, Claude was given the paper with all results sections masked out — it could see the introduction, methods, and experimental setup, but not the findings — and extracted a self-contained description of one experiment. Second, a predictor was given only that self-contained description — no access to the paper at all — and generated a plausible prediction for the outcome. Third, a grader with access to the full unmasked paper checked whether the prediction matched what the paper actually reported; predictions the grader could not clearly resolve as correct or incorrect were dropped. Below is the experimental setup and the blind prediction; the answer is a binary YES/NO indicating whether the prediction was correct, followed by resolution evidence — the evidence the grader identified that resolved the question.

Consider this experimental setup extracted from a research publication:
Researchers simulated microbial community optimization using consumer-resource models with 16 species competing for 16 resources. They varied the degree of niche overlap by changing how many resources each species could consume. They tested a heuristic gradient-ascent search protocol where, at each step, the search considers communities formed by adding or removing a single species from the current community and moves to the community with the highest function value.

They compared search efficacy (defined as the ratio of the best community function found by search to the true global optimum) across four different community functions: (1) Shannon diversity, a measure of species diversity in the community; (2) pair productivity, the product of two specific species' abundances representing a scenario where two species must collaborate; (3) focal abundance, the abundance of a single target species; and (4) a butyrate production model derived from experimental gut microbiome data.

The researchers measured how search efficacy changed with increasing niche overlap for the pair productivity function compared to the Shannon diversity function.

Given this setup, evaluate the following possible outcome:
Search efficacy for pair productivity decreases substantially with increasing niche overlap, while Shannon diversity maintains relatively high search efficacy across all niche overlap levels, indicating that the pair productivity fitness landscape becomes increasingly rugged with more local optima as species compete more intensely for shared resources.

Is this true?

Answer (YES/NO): NO